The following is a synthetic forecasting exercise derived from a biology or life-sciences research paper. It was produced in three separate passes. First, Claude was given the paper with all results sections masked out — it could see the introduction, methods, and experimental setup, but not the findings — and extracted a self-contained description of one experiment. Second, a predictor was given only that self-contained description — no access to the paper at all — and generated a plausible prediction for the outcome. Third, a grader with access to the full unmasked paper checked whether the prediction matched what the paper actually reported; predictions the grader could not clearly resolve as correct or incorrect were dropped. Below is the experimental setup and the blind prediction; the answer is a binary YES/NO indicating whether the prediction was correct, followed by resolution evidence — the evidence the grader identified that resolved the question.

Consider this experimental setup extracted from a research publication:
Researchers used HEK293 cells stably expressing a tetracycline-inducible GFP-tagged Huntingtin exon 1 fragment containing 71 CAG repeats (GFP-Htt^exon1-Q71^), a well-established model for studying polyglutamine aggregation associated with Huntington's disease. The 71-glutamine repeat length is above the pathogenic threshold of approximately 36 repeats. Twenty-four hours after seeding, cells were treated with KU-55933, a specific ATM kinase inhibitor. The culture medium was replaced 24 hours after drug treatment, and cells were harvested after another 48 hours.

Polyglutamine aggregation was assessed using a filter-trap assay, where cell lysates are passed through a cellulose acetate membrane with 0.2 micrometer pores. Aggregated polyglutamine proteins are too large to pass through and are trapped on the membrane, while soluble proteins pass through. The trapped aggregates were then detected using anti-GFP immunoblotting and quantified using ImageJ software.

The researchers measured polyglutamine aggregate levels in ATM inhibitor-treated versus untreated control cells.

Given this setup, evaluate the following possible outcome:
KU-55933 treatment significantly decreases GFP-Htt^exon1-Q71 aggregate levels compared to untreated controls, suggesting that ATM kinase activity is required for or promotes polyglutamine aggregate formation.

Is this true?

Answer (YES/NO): NO